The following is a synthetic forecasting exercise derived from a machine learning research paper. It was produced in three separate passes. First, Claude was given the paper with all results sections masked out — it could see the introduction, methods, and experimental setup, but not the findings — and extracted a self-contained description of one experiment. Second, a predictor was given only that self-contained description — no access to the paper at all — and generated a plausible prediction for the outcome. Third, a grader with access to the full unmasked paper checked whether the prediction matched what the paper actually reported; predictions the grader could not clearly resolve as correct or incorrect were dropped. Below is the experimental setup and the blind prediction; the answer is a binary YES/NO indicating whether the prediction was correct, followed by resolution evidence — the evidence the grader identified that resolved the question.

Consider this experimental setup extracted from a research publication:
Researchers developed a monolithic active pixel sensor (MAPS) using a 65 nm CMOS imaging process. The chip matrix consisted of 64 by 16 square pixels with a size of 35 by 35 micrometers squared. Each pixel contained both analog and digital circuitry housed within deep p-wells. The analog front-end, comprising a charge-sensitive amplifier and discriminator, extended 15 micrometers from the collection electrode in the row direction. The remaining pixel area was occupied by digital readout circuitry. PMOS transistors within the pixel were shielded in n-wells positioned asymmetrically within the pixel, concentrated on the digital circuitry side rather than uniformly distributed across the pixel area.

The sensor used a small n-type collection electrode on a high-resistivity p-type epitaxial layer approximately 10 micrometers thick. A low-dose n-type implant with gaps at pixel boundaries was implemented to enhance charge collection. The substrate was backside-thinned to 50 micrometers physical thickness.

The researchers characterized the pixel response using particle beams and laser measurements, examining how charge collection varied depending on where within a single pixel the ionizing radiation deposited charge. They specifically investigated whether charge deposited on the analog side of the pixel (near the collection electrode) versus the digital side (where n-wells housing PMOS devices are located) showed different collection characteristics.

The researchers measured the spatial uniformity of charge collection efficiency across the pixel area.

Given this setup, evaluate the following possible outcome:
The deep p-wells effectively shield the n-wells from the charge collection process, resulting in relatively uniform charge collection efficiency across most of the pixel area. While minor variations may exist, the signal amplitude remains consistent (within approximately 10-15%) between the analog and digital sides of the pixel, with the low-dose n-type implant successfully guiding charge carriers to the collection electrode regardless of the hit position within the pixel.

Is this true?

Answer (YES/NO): NO